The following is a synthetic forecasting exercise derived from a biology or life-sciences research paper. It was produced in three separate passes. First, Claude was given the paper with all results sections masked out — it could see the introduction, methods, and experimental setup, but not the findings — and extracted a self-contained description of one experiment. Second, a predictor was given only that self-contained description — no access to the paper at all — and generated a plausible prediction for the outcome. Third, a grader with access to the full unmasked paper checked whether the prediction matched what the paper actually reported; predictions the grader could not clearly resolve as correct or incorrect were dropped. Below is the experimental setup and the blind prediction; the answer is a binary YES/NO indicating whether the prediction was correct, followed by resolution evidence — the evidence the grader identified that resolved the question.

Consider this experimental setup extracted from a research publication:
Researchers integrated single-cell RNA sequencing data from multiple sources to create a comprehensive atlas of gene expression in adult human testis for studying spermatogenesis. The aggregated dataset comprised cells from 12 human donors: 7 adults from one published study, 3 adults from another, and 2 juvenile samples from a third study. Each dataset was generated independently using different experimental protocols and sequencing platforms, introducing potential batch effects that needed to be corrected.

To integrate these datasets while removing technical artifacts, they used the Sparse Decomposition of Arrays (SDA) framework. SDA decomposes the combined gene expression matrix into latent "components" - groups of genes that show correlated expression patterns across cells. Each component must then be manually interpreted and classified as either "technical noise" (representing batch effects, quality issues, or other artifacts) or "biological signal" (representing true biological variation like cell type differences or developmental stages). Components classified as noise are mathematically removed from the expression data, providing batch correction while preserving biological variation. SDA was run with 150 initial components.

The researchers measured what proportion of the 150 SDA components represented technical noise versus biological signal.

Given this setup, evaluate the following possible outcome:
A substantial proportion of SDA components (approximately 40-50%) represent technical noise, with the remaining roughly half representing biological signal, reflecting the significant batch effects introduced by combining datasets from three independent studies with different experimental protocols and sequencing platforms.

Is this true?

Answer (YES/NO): YES